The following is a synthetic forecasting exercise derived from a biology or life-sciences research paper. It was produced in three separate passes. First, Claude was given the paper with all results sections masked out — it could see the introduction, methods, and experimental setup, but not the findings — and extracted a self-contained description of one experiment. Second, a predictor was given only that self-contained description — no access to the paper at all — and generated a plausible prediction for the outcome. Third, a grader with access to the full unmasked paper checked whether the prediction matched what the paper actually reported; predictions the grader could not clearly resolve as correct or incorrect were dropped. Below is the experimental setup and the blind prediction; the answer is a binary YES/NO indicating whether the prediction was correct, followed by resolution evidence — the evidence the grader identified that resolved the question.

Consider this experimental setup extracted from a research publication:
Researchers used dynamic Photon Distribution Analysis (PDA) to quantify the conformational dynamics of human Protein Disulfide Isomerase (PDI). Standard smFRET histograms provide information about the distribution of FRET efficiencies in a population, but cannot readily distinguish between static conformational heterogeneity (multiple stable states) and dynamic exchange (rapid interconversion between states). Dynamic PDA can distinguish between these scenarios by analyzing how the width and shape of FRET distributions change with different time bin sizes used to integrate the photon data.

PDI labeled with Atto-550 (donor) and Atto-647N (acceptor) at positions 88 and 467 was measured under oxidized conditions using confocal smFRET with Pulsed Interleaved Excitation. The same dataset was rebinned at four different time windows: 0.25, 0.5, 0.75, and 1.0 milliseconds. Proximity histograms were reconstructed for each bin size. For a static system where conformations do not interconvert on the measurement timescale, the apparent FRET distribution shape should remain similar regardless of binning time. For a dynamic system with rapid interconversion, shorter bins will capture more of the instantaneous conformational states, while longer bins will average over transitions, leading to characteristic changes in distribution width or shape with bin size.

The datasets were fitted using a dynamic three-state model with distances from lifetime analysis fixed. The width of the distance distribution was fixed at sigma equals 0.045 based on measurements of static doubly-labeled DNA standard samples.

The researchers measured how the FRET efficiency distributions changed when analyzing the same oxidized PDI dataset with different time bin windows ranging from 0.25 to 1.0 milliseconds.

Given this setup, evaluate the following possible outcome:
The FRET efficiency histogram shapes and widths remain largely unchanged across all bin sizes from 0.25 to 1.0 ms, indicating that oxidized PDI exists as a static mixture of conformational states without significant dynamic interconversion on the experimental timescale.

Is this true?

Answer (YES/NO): NO